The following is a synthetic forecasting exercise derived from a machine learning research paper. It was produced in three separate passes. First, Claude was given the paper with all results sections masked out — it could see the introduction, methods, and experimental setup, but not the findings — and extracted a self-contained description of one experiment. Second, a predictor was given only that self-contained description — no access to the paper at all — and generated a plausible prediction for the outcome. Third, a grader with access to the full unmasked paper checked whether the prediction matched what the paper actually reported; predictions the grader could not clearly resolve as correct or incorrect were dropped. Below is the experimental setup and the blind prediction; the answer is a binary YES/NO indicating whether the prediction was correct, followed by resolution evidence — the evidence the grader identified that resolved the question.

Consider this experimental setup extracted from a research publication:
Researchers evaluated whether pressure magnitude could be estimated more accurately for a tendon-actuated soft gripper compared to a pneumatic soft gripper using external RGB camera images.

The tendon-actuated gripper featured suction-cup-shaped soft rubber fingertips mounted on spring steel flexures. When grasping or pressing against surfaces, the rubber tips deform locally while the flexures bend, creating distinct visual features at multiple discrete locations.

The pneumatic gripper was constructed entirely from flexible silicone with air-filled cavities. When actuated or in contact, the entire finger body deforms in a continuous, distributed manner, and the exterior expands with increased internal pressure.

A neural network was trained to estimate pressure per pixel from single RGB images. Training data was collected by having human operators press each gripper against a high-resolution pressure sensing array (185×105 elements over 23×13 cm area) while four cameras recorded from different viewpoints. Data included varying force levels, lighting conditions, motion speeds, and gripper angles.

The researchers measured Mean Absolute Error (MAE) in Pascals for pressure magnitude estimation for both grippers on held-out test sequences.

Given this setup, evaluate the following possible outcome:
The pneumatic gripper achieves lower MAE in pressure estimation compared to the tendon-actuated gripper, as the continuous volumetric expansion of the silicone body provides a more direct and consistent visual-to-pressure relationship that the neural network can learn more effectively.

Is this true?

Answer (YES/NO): NO